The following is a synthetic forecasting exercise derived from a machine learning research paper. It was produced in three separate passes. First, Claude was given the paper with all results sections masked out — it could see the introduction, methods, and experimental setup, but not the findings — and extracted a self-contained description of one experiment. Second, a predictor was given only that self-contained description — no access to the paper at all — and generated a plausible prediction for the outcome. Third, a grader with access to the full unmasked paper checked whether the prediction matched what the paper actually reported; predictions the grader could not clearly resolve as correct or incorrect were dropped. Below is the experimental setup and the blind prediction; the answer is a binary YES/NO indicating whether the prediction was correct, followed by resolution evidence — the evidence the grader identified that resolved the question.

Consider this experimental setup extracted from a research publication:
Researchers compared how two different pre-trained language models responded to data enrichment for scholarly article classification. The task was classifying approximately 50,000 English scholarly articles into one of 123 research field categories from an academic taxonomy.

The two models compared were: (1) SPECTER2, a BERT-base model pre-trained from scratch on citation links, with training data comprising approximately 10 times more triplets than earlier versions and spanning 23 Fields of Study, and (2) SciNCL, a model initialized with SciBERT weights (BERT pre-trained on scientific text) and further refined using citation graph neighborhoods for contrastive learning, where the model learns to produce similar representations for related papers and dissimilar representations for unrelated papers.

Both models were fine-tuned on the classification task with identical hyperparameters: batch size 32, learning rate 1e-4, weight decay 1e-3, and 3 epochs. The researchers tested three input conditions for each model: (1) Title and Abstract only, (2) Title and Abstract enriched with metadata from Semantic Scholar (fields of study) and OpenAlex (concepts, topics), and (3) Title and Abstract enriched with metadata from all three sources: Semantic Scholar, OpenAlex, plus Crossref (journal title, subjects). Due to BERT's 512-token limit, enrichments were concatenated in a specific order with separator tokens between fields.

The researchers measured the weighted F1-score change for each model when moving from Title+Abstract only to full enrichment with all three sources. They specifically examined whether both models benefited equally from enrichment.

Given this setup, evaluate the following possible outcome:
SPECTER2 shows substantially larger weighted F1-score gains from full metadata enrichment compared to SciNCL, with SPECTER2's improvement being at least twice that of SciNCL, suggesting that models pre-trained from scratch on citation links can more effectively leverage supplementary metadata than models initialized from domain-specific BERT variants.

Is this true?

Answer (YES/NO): YES